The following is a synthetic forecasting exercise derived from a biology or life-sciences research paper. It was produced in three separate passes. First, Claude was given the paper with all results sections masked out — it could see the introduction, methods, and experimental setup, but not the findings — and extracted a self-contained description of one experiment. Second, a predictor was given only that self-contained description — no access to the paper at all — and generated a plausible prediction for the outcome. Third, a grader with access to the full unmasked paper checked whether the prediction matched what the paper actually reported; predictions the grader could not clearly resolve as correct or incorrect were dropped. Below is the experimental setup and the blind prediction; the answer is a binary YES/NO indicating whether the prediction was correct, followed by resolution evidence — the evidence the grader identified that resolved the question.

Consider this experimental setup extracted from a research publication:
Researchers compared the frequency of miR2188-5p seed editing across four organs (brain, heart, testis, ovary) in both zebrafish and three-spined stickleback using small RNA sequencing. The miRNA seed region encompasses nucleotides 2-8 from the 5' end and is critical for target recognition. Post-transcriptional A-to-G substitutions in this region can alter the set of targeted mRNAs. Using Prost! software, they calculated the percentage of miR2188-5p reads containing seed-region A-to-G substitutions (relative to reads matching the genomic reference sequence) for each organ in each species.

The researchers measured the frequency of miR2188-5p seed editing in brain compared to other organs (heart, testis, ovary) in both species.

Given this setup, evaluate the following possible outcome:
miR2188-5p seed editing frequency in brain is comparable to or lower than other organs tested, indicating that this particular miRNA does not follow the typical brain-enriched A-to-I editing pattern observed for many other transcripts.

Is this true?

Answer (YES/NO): NO